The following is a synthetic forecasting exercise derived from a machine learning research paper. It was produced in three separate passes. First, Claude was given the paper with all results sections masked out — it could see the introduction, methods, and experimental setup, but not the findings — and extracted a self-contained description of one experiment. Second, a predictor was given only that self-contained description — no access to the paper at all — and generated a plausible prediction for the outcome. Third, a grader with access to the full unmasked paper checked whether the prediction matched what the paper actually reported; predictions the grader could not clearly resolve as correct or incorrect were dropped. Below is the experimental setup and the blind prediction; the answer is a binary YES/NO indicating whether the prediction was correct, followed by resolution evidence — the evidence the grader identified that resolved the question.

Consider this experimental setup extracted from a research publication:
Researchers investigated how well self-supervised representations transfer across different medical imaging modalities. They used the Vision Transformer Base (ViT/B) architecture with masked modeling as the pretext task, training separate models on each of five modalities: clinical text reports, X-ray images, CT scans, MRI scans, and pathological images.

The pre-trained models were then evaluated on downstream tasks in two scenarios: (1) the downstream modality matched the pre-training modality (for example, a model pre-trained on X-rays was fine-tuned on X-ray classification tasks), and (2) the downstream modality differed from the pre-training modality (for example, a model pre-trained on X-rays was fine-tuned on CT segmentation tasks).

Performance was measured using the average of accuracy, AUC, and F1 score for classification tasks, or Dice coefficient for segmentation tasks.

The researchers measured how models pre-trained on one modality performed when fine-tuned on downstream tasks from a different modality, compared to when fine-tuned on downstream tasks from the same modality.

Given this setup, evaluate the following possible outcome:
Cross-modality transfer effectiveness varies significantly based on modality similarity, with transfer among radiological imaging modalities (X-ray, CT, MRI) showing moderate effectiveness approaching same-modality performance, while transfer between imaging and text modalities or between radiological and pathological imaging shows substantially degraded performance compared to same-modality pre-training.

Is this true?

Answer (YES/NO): NO